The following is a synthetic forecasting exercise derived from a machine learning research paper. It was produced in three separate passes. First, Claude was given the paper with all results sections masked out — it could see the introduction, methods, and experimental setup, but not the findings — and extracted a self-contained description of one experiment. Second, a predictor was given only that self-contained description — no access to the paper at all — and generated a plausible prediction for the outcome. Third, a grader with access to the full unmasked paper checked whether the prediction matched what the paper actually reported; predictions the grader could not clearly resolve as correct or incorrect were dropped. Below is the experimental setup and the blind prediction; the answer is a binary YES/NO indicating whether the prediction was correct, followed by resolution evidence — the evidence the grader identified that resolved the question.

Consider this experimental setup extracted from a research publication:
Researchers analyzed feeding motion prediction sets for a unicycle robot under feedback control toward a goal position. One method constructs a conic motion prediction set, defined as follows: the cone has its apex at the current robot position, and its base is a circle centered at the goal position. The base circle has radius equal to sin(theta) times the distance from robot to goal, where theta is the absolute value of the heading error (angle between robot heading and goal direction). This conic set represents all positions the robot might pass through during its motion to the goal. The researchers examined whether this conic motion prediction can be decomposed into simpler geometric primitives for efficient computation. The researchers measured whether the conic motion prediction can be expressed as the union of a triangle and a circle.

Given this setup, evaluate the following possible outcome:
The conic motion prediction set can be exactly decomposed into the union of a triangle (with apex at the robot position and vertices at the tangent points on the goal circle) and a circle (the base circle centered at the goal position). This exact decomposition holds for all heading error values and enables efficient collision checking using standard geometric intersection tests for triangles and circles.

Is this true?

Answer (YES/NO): YES